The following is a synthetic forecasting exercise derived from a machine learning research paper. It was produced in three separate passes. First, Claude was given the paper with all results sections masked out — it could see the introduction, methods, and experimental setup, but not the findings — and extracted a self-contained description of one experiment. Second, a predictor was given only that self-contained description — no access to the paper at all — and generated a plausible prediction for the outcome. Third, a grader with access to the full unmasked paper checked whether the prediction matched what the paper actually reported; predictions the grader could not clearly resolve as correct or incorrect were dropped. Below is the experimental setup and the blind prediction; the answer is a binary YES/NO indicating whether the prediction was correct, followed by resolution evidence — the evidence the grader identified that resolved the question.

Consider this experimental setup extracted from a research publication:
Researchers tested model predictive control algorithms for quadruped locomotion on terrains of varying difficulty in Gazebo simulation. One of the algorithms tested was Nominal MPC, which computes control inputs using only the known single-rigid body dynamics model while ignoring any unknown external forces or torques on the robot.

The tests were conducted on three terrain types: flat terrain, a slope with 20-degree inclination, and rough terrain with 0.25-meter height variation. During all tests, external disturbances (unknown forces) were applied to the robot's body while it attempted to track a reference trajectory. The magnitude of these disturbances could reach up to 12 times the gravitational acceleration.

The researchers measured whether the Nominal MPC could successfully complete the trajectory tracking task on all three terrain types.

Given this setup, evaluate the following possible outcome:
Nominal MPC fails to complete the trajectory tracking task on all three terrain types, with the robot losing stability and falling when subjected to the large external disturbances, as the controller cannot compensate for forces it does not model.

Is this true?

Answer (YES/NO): NO